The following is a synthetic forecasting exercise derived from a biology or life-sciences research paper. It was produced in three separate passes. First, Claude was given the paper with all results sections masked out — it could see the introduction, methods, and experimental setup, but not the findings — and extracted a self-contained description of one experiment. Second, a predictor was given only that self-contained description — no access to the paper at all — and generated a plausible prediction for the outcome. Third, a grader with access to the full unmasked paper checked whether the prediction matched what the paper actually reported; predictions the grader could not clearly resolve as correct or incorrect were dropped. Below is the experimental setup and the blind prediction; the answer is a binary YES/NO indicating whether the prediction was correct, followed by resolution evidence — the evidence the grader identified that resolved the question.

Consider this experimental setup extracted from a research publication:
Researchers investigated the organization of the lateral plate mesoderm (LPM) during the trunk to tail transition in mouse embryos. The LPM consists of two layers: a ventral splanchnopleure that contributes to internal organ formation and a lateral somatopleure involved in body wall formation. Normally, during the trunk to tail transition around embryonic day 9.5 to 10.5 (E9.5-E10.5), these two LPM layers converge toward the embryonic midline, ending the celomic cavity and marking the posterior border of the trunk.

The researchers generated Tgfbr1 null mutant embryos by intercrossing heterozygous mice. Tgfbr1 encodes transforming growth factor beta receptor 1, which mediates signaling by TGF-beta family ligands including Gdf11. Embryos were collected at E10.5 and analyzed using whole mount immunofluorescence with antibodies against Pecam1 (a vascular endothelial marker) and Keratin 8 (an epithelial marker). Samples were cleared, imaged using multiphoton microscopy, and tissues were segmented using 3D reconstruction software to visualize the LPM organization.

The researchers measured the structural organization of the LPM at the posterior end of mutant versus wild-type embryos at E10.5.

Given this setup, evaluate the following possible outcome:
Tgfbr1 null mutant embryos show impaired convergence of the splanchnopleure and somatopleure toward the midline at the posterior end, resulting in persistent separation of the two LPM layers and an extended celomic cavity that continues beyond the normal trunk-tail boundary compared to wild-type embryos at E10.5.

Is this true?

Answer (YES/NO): YES